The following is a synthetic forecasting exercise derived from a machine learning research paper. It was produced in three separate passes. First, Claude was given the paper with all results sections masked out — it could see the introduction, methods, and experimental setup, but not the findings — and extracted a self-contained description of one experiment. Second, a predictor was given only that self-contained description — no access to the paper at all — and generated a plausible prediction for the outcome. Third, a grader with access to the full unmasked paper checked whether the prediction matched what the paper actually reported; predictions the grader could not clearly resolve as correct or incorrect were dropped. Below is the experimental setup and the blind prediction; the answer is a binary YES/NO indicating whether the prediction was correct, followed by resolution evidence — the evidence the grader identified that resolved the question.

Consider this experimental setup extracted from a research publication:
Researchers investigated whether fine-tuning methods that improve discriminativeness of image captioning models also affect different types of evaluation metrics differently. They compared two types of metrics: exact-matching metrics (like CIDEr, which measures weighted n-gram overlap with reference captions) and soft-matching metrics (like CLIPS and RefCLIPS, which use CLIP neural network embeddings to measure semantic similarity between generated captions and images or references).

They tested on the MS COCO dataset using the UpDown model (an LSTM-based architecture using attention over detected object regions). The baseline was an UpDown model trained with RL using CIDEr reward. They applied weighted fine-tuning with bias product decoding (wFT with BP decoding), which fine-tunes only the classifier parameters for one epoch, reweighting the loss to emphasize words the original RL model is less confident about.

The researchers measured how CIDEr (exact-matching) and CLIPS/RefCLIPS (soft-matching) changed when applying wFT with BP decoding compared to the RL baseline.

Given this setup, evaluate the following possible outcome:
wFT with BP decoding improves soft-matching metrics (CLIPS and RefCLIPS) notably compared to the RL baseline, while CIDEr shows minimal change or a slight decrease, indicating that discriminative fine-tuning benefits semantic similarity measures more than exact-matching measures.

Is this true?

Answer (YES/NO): NO